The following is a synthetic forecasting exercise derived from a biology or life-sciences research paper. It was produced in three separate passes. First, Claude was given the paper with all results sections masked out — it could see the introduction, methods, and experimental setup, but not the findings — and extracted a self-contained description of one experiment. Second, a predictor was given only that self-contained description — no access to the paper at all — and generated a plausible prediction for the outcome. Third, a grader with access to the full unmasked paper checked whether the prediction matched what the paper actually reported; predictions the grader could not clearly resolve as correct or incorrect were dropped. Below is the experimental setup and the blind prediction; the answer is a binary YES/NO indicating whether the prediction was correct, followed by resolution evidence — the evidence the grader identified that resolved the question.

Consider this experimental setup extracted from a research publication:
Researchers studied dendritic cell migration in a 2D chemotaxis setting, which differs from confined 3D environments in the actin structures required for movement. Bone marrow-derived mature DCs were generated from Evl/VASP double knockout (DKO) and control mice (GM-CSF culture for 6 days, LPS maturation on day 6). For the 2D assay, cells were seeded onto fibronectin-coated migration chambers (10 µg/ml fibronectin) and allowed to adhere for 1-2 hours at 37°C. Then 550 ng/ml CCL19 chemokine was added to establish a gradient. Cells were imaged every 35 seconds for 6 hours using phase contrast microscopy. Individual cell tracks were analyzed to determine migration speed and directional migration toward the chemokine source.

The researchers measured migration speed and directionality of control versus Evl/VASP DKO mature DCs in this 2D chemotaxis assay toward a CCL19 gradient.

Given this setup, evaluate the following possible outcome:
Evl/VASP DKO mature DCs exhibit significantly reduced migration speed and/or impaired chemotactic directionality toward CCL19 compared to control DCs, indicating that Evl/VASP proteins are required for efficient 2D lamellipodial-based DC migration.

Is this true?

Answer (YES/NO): YES